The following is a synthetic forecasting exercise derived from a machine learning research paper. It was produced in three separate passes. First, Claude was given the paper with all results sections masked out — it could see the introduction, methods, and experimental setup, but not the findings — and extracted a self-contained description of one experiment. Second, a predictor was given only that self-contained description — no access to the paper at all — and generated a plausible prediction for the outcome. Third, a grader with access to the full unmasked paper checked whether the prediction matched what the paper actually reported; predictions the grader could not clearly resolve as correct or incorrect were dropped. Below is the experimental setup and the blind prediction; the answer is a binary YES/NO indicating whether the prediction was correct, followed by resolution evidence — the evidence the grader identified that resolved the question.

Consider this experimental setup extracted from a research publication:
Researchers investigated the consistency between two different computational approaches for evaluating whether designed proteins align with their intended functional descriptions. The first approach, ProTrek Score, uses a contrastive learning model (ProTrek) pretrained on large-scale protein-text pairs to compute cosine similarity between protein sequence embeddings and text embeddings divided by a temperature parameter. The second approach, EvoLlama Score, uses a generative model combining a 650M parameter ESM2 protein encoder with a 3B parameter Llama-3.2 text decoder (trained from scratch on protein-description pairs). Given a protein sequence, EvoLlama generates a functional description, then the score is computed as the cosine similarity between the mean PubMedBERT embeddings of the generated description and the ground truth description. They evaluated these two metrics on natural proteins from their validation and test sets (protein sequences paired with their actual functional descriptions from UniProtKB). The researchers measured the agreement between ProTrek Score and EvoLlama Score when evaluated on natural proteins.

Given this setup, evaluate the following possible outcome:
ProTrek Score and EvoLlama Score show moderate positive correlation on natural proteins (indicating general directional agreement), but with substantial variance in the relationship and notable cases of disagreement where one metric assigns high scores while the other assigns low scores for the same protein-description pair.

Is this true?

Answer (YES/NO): NO